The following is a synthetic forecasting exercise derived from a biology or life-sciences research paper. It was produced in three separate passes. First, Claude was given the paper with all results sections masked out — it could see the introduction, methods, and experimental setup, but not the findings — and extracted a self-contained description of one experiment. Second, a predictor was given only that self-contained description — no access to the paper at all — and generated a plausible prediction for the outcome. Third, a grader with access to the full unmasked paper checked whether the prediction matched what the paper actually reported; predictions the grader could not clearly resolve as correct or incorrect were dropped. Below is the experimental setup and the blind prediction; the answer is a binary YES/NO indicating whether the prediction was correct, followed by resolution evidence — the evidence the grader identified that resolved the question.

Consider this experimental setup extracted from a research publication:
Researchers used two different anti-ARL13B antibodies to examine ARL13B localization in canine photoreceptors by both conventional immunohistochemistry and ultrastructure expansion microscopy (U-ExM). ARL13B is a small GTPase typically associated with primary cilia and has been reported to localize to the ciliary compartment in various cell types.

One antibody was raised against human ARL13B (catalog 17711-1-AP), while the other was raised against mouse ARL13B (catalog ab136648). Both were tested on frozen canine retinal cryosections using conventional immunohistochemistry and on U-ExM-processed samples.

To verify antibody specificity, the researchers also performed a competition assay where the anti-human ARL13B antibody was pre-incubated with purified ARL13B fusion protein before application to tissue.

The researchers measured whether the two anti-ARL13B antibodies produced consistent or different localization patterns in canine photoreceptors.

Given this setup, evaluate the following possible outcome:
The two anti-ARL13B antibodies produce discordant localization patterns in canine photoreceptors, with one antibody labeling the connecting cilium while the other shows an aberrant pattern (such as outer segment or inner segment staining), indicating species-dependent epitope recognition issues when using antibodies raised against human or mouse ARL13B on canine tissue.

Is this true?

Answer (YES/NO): NO